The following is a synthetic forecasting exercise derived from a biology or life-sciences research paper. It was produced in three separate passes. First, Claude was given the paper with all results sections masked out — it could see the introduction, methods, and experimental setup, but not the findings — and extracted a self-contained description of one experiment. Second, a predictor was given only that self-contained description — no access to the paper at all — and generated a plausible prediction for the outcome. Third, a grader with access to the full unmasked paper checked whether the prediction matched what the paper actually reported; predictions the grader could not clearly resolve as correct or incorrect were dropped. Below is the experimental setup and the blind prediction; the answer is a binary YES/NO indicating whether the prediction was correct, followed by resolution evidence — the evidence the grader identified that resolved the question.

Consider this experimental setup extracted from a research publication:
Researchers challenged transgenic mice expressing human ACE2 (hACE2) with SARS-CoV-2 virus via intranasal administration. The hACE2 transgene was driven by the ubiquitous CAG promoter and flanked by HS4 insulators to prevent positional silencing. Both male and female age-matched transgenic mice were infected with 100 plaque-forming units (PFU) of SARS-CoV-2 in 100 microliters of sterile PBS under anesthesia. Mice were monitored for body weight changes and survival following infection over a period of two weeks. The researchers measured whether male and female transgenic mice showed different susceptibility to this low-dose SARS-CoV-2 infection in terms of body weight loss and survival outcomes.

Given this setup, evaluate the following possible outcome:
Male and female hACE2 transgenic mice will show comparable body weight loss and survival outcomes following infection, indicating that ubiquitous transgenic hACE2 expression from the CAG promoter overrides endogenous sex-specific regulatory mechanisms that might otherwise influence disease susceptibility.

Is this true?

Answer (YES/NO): NO